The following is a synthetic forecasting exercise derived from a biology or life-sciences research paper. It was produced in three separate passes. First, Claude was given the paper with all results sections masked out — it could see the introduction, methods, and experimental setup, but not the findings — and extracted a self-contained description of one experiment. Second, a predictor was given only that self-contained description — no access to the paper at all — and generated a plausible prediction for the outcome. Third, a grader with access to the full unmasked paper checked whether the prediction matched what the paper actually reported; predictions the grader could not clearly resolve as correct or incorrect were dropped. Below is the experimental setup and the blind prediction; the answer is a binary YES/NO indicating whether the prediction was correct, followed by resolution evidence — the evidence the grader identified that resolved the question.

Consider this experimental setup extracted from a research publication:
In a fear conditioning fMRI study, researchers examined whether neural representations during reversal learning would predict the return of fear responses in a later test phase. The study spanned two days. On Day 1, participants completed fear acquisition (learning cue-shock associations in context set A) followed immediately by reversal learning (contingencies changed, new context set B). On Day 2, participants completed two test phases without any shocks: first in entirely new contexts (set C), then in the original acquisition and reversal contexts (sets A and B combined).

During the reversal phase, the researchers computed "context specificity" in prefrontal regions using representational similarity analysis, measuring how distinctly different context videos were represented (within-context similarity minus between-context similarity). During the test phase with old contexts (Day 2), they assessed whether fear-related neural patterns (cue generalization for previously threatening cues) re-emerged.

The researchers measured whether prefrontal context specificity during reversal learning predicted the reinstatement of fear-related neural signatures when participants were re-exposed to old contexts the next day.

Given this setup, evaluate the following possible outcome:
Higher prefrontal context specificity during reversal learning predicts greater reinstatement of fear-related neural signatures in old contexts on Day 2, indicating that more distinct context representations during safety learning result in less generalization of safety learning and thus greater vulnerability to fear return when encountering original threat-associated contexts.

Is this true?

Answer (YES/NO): YES